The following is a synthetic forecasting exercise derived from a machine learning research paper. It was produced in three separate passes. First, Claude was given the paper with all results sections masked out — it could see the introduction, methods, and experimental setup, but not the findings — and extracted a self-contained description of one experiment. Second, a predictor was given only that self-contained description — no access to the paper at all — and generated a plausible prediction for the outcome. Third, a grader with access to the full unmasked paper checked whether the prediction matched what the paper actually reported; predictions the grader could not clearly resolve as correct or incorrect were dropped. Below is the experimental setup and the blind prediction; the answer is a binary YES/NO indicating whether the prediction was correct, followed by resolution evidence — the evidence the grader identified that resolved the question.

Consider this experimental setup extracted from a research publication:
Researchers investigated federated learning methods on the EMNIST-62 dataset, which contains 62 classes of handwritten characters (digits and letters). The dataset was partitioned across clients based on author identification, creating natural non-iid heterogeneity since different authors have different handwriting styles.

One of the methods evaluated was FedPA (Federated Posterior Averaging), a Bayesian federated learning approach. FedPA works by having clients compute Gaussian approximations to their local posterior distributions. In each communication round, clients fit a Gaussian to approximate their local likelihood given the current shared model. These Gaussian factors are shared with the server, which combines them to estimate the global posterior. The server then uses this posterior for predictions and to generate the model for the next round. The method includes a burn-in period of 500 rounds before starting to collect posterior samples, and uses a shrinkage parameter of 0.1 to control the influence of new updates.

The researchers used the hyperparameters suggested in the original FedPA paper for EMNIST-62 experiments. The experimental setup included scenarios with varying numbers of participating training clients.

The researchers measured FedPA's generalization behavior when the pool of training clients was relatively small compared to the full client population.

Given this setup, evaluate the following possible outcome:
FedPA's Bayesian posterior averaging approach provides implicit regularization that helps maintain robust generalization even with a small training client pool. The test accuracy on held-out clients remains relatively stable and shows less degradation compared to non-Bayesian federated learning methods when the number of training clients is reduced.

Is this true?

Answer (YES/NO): NO